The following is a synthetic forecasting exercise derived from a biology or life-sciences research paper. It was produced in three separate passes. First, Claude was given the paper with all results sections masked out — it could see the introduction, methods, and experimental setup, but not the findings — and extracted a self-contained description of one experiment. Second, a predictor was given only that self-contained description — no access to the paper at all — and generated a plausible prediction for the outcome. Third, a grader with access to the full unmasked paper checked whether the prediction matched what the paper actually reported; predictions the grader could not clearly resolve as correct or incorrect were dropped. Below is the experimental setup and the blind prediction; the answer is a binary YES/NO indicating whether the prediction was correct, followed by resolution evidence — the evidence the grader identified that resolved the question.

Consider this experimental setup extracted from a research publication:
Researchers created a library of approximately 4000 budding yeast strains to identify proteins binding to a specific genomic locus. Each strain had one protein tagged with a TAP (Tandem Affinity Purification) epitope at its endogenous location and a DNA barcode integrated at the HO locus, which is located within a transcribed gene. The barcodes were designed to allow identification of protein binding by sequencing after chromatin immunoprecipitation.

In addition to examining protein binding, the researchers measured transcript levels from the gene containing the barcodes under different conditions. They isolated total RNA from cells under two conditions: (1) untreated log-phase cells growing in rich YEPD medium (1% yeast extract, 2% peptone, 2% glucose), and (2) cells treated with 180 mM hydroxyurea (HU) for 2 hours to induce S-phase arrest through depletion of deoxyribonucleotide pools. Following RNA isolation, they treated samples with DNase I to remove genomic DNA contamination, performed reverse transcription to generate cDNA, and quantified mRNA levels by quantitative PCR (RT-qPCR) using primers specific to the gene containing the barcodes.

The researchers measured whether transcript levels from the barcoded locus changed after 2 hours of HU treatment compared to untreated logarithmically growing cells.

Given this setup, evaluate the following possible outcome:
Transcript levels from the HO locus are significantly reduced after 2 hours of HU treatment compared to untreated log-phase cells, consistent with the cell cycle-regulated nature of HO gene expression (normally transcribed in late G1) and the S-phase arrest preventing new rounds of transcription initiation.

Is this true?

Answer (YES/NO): YES